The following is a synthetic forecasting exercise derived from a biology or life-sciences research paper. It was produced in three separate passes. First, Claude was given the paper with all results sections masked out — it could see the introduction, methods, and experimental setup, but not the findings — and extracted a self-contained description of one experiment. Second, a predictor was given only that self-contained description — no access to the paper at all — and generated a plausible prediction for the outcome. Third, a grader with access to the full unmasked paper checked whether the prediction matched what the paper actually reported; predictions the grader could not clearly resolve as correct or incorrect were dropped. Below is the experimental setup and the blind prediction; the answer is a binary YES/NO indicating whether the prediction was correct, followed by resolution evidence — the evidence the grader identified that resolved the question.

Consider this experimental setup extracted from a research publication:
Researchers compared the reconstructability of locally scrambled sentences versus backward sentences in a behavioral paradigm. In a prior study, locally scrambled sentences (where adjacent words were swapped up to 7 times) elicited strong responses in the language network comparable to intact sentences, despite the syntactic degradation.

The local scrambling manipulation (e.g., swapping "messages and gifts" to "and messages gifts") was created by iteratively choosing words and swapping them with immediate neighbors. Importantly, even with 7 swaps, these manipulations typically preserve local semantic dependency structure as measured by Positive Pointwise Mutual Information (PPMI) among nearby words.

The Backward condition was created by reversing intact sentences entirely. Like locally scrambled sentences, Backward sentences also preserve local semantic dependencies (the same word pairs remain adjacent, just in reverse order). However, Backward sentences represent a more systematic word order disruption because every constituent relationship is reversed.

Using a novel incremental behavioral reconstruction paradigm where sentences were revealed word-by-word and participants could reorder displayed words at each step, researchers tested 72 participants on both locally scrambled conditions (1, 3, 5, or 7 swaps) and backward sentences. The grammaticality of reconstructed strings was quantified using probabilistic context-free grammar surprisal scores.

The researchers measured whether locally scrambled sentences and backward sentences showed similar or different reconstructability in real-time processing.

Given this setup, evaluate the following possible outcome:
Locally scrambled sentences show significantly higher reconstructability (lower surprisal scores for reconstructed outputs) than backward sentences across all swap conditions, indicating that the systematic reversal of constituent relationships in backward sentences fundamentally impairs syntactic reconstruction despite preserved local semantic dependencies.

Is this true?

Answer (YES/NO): YES